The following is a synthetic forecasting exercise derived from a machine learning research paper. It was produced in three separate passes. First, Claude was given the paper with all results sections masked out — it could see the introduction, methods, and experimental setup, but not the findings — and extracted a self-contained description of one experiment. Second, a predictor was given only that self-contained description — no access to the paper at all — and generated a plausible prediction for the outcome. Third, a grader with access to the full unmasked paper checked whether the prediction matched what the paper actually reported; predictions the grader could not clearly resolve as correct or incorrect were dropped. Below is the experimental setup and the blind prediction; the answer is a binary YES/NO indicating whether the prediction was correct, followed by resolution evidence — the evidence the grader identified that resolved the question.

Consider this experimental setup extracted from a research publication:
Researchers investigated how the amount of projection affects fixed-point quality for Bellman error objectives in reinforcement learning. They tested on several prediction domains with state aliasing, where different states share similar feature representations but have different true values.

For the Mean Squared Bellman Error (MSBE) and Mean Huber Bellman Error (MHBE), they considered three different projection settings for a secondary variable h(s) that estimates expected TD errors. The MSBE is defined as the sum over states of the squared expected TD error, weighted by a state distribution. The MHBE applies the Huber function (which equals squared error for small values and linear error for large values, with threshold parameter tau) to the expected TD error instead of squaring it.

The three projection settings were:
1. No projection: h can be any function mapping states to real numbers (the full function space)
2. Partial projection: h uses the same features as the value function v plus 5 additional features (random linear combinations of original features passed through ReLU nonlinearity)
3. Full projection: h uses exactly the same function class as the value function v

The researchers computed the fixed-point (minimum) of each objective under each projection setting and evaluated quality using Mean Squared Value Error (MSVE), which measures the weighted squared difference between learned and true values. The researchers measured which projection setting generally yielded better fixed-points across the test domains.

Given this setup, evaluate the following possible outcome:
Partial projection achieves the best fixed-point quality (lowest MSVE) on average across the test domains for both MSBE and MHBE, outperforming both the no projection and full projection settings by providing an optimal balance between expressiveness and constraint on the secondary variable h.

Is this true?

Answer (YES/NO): NO